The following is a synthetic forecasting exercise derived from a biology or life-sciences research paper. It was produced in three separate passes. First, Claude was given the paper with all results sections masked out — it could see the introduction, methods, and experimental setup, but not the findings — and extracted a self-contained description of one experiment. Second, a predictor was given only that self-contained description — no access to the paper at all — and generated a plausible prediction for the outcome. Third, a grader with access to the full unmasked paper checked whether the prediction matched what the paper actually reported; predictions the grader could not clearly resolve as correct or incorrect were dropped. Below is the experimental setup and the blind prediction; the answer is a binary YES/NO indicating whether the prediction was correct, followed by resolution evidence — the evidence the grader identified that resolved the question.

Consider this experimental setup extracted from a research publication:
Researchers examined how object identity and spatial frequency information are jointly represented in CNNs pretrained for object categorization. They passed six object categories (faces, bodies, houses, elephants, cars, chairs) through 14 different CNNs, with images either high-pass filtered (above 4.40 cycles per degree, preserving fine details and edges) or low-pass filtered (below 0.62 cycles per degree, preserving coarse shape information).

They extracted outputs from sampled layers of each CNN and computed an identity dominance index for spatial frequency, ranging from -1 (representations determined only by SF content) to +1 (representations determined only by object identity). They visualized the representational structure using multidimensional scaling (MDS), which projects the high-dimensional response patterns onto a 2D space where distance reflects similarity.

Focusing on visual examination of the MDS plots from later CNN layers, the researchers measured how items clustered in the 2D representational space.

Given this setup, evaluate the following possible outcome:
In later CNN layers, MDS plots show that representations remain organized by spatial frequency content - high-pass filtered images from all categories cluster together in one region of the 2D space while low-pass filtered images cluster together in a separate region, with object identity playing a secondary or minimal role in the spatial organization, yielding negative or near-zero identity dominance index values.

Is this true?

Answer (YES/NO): YES